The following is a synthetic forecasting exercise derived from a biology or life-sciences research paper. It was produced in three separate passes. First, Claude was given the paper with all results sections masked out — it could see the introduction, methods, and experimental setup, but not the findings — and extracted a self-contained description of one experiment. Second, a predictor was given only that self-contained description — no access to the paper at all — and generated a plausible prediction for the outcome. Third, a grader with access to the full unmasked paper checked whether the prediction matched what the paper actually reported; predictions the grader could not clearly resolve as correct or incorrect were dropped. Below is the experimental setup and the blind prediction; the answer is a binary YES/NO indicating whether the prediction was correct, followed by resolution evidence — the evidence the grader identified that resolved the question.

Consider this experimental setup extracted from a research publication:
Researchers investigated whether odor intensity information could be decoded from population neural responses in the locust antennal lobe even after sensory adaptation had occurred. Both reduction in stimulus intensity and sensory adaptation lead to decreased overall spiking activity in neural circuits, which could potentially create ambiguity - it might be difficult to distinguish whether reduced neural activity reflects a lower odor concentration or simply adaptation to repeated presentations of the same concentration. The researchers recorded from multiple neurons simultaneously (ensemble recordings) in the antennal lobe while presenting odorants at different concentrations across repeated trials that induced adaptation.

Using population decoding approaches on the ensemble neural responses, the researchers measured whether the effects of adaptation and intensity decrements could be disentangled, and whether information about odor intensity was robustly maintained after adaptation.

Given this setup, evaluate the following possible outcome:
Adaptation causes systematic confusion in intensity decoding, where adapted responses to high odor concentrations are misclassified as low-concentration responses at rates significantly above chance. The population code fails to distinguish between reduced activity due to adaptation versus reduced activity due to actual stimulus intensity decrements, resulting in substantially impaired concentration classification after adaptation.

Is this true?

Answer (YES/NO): NO